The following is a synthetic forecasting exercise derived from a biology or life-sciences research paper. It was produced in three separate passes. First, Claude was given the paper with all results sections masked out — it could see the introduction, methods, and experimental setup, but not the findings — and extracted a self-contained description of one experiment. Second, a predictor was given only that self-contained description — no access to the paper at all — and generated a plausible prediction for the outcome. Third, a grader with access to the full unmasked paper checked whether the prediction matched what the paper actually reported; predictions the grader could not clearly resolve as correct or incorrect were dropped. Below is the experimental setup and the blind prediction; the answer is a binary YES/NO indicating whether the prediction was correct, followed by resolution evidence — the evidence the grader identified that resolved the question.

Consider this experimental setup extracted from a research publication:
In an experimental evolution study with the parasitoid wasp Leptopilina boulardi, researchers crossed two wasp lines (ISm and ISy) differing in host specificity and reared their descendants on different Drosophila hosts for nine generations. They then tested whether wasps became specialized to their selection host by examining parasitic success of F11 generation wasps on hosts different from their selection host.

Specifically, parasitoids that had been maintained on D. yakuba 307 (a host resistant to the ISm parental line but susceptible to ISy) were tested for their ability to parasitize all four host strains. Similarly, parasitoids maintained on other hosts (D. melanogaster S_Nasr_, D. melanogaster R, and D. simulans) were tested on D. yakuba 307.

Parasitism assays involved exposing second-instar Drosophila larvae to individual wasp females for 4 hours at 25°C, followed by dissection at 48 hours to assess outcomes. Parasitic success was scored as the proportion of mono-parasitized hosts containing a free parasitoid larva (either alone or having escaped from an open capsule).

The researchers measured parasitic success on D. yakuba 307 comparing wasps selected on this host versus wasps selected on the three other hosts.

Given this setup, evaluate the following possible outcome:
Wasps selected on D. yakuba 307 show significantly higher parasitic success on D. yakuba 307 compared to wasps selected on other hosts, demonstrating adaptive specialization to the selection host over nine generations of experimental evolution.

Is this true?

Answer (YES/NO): YES